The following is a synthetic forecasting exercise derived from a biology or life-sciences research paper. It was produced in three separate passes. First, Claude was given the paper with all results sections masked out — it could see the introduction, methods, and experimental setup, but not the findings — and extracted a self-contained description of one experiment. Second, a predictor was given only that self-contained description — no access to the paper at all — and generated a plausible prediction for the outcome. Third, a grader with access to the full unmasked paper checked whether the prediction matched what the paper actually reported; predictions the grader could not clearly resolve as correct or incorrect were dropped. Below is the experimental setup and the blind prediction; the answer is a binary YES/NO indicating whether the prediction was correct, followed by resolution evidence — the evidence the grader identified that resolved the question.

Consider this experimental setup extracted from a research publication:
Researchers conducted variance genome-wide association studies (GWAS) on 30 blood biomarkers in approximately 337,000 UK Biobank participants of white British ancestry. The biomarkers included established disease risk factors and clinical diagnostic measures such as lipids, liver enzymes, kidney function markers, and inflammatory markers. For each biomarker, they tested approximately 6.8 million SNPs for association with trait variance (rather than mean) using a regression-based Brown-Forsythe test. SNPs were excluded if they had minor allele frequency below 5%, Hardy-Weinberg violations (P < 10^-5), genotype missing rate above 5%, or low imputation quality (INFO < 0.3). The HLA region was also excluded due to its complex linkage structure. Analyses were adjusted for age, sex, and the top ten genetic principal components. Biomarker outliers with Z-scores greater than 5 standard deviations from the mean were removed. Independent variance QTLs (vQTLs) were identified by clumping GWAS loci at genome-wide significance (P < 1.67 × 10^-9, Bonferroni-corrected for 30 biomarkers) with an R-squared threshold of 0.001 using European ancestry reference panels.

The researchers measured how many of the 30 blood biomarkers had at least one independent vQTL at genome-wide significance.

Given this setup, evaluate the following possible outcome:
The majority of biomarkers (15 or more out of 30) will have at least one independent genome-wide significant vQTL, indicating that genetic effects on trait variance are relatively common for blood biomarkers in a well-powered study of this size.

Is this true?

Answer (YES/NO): YES